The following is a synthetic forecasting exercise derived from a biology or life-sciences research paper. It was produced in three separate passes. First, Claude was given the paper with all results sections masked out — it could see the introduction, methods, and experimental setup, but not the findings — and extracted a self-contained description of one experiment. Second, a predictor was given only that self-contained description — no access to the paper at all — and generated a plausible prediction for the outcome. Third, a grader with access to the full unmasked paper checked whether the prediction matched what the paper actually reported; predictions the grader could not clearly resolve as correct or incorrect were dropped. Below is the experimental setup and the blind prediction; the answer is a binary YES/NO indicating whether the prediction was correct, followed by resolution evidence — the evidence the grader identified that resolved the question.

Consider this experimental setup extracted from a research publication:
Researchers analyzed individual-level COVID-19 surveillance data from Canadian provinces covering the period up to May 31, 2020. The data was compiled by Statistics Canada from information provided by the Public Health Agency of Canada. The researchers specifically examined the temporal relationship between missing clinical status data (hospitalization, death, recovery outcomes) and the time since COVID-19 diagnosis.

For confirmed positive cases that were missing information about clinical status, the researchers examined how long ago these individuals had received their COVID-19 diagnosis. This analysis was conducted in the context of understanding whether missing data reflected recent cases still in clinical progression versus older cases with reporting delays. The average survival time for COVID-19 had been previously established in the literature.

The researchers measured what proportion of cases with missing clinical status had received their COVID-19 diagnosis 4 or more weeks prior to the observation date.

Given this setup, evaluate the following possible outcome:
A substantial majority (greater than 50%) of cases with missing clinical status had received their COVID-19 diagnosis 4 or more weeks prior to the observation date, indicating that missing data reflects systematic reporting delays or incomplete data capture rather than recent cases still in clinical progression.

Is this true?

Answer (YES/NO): YES